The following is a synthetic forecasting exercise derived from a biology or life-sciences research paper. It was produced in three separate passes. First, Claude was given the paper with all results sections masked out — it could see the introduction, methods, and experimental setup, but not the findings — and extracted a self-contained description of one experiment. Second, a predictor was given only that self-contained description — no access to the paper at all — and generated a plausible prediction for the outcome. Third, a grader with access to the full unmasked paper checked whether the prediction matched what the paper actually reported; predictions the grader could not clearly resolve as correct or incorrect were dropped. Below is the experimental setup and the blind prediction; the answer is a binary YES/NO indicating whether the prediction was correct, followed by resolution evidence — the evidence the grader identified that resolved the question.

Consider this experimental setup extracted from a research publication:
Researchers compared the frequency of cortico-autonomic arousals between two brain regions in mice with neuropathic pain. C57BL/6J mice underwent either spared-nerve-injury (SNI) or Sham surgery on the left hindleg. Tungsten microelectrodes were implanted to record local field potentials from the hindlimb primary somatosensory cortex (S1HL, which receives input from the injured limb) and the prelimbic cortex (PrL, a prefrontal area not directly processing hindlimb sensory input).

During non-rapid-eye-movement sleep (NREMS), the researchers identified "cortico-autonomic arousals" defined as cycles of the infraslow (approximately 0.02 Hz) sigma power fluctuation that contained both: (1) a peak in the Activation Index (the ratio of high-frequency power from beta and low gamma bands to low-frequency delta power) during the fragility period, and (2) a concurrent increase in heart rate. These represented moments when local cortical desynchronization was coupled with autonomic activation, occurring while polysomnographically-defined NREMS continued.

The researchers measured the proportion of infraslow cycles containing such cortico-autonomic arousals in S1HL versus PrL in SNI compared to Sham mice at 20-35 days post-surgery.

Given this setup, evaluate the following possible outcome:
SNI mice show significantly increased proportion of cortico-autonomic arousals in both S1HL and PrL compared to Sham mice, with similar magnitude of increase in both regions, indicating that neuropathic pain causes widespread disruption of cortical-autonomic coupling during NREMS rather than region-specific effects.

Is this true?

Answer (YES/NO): NO